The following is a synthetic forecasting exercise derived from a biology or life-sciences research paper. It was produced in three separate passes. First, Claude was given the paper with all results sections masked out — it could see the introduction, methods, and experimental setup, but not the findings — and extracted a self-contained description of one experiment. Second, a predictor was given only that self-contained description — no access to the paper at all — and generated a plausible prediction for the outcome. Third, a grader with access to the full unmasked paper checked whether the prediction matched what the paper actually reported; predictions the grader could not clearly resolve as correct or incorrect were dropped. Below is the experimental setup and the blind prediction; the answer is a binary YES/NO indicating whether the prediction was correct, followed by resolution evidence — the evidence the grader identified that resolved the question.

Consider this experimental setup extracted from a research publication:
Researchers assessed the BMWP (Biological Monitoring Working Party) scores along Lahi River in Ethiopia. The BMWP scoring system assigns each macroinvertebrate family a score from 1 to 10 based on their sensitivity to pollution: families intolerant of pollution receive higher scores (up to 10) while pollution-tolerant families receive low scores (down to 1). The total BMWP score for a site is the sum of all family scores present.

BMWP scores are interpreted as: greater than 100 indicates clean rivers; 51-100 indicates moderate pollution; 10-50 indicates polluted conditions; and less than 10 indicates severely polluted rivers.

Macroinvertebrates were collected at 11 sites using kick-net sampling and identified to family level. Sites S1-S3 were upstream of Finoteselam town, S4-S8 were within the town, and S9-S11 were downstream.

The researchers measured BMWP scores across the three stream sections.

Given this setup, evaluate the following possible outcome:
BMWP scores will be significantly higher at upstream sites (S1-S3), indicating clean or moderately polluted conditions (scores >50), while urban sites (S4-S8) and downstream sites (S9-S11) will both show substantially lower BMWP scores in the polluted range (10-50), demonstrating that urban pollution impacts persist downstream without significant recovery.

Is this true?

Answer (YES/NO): NO